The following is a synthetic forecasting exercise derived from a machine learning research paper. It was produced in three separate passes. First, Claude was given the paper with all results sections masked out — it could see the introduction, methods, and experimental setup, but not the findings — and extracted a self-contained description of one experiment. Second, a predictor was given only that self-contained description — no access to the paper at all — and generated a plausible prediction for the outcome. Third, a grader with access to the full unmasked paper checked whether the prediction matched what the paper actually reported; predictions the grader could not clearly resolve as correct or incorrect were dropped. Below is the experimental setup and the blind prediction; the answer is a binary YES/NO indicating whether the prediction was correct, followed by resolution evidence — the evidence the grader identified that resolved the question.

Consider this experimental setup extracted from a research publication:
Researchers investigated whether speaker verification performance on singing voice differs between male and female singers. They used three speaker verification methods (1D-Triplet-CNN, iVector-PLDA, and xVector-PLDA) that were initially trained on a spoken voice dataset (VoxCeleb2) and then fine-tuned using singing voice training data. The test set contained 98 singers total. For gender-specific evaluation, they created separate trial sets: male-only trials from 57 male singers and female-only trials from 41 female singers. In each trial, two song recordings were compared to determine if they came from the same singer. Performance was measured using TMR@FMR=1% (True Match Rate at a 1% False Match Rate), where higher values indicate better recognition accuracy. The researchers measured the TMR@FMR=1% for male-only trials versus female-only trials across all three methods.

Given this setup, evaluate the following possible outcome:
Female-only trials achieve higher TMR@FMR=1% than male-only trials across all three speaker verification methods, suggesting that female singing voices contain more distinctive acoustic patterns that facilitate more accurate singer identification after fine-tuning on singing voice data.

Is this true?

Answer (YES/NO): NO